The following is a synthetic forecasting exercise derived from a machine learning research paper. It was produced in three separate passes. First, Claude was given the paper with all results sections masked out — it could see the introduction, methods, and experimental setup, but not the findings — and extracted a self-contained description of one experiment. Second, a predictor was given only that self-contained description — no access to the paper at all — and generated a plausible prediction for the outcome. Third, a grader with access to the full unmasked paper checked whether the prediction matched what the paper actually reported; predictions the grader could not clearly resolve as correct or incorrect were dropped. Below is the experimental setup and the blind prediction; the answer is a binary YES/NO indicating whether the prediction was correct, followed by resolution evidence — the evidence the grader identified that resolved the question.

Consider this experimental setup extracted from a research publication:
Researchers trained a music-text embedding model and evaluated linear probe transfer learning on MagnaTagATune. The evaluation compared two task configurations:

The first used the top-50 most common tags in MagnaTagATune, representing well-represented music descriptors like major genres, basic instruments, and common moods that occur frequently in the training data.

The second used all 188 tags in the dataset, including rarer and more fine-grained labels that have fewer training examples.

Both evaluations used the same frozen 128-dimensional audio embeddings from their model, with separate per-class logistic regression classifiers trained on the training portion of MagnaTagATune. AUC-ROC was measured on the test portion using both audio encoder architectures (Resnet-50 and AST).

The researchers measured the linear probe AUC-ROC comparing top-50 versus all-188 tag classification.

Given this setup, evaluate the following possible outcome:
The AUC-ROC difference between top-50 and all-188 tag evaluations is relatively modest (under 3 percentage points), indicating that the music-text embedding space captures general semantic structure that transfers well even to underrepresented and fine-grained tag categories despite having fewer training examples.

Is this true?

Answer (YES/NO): NO